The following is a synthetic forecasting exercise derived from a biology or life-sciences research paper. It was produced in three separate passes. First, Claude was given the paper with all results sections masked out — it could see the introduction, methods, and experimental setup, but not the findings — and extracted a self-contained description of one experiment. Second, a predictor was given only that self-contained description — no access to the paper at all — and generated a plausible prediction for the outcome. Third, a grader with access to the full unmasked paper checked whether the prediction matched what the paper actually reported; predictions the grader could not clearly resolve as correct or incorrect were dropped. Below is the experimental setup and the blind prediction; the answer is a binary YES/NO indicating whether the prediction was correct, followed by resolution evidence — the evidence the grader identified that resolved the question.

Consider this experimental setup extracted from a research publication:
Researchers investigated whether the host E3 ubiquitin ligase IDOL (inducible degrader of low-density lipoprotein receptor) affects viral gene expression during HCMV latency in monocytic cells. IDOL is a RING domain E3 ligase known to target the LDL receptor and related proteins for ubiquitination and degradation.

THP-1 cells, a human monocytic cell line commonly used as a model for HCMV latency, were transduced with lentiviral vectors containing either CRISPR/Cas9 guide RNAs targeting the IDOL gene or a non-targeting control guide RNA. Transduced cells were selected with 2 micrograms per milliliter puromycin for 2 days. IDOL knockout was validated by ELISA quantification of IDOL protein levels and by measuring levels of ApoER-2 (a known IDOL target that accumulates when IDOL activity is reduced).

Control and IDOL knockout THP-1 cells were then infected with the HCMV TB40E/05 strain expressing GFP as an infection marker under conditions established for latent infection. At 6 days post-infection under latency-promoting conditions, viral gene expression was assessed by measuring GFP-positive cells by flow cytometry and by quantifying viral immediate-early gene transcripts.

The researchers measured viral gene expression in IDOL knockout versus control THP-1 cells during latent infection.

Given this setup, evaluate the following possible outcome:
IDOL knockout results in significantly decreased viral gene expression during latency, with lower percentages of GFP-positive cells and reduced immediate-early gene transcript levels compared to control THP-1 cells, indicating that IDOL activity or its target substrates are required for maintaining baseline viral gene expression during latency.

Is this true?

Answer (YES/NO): NO